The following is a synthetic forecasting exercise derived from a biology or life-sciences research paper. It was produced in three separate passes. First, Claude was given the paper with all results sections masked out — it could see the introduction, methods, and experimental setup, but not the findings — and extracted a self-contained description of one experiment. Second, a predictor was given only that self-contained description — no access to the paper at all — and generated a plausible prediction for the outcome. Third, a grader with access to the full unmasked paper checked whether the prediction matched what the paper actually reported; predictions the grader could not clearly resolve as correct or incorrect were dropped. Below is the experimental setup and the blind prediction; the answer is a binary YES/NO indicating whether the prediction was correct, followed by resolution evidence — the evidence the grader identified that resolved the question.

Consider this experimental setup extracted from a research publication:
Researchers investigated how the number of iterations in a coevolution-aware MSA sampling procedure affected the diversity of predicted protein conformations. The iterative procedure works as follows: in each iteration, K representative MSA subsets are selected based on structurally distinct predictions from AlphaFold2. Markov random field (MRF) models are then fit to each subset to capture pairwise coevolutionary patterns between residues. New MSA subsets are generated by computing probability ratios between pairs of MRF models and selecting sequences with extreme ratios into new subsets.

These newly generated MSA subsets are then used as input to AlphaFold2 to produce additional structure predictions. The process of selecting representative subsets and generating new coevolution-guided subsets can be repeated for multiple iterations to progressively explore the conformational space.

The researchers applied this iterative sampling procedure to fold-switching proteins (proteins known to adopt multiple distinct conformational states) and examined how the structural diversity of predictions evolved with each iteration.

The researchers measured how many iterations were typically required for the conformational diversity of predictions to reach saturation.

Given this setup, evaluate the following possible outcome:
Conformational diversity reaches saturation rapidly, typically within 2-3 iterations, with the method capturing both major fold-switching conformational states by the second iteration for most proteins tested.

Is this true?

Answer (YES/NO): NO